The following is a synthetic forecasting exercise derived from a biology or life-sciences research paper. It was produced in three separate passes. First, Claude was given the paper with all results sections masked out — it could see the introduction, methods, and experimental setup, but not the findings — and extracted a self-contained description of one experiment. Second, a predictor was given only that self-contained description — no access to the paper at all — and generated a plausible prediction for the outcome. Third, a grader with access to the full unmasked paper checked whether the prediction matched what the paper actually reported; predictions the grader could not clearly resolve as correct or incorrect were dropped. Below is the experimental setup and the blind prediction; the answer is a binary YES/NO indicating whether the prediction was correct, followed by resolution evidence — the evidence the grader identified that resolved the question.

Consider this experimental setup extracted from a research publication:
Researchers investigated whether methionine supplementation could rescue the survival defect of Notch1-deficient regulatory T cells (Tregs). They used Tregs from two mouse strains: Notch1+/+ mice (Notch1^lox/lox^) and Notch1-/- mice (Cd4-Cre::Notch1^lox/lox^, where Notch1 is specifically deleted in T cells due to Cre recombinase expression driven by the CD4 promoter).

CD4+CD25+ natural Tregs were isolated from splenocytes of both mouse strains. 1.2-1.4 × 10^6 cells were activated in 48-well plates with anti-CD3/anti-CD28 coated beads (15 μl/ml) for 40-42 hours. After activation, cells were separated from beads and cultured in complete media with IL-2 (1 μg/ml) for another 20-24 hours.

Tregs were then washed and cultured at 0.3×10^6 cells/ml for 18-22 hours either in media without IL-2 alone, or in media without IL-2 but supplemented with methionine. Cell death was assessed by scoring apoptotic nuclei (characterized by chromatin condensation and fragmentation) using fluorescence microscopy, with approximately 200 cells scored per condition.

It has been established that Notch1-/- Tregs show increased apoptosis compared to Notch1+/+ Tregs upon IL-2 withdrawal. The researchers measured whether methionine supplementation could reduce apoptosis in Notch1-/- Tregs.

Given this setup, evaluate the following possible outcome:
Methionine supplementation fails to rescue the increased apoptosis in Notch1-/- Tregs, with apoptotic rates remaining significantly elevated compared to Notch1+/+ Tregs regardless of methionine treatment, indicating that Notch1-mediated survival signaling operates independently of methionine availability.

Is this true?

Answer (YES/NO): NO